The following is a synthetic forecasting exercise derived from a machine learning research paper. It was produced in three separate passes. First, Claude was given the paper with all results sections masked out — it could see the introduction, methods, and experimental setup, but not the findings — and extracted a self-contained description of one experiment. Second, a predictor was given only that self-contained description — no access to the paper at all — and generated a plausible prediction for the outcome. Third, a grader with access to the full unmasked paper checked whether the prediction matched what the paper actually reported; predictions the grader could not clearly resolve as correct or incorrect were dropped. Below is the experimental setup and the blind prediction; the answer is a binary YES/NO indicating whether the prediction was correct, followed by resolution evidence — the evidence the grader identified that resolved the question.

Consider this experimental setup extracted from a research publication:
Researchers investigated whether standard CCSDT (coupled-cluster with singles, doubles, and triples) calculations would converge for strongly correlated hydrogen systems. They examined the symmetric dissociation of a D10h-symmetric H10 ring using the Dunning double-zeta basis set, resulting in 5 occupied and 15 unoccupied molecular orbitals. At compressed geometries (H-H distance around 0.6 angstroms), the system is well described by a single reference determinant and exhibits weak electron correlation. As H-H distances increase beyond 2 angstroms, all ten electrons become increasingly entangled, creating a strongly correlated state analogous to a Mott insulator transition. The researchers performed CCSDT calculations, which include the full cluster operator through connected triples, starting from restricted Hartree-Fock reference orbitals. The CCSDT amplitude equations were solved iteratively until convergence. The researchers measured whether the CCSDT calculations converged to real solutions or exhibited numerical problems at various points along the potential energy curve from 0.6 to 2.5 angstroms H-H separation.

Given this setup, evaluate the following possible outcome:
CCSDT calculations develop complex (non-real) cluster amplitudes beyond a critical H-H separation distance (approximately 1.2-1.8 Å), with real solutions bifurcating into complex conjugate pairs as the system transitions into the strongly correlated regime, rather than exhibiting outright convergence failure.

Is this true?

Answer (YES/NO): NO